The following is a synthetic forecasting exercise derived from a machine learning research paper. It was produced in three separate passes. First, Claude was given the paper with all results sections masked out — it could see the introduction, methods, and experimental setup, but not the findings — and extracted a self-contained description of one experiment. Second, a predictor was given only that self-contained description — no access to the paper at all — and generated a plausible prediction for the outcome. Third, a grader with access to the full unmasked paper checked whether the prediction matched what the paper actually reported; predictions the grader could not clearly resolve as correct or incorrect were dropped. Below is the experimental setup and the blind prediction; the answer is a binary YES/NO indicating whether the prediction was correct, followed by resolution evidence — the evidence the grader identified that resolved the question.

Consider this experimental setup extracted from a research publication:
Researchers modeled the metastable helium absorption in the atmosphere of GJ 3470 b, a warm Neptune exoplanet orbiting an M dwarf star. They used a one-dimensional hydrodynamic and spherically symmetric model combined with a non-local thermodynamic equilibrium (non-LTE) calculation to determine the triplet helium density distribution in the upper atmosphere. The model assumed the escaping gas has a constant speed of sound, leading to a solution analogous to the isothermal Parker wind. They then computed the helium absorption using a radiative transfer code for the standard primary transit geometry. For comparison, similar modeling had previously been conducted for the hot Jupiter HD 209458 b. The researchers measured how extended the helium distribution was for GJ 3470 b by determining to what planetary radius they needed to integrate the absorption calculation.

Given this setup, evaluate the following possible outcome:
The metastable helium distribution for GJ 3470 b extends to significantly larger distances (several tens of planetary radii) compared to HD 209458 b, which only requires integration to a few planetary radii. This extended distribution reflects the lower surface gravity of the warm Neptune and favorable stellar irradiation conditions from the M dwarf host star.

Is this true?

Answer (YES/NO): NO